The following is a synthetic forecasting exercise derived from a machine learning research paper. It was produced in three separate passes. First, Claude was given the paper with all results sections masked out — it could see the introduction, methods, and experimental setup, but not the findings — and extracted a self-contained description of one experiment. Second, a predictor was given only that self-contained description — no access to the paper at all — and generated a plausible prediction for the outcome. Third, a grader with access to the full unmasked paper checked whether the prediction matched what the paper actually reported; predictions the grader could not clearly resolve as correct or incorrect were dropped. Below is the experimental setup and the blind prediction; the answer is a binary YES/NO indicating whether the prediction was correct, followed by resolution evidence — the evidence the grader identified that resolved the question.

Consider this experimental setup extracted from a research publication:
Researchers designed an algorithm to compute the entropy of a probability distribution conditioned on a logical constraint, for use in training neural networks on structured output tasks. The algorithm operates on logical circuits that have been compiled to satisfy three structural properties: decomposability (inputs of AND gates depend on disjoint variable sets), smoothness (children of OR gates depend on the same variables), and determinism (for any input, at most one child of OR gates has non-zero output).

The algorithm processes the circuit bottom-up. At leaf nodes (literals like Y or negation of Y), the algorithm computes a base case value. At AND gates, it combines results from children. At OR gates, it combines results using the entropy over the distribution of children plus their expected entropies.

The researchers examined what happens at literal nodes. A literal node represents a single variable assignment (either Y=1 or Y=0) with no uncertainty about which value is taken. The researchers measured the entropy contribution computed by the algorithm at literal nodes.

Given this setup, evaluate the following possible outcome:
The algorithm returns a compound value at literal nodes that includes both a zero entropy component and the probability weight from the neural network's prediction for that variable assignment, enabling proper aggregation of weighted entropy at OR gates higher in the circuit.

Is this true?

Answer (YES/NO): NO